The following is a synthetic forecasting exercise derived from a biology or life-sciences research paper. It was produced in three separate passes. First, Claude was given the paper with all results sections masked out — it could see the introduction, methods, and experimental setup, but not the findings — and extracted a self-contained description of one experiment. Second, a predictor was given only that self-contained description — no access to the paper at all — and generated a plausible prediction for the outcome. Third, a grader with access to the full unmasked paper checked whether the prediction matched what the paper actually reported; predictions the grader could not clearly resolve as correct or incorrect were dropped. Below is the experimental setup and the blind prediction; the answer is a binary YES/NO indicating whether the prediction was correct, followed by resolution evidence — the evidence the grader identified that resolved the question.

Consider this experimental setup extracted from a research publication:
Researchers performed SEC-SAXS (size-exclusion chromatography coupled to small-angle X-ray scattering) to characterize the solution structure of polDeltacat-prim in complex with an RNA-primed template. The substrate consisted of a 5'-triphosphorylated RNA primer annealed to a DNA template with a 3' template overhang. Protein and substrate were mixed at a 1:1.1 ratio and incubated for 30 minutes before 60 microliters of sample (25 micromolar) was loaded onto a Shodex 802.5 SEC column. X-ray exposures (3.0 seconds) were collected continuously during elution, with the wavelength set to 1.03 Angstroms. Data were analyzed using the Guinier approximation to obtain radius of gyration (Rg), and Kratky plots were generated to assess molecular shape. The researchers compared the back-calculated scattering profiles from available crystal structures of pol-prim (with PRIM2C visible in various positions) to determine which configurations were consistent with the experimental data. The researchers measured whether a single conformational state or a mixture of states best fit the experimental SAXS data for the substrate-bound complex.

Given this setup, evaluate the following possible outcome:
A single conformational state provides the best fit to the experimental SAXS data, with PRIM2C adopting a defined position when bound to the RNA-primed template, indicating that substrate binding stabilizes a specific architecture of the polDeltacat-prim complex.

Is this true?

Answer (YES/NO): NO